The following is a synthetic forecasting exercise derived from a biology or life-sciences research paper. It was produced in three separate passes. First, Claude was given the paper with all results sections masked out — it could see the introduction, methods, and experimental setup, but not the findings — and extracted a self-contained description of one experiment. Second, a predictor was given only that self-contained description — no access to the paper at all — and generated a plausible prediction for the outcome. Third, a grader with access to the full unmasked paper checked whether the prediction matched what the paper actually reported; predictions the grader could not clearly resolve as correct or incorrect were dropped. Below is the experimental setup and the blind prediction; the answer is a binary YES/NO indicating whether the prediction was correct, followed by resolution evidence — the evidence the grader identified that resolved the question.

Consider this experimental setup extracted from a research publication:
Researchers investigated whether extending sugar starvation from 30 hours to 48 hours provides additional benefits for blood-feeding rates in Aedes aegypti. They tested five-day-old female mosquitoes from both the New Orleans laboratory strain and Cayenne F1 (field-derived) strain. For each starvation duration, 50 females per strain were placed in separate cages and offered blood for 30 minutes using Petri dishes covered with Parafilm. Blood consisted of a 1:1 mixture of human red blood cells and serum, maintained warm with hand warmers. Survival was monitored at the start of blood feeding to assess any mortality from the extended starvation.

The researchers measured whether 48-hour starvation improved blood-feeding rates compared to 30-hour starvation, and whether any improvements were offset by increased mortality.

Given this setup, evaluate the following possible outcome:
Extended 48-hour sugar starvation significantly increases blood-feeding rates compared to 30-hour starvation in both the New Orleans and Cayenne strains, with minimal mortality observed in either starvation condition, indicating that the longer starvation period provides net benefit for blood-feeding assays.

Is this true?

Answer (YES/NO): NO